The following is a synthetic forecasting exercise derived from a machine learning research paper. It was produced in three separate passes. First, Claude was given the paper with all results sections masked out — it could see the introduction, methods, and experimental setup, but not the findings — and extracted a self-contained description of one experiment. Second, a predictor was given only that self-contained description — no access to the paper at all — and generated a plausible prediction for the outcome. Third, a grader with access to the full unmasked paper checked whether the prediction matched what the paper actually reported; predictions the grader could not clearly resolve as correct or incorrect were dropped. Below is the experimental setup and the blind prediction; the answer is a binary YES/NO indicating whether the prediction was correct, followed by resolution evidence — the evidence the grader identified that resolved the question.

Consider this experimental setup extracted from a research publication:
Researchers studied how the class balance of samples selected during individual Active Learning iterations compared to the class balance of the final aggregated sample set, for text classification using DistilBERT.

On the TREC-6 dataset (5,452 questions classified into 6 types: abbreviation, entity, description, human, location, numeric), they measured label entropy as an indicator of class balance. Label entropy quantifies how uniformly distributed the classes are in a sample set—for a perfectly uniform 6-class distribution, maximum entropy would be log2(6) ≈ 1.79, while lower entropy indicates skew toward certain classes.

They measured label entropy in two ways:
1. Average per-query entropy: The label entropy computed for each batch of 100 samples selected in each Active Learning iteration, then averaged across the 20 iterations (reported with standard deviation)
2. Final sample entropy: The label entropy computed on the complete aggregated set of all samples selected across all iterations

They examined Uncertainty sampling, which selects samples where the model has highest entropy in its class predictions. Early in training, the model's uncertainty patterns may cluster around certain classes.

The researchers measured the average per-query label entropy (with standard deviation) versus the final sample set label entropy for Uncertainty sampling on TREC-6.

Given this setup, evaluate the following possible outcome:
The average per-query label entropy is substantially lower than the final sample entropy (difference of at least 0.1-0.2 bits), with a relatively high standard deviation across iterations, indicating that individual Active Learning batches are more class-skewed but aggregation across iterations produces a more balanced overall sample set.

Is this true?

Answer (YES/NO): YES